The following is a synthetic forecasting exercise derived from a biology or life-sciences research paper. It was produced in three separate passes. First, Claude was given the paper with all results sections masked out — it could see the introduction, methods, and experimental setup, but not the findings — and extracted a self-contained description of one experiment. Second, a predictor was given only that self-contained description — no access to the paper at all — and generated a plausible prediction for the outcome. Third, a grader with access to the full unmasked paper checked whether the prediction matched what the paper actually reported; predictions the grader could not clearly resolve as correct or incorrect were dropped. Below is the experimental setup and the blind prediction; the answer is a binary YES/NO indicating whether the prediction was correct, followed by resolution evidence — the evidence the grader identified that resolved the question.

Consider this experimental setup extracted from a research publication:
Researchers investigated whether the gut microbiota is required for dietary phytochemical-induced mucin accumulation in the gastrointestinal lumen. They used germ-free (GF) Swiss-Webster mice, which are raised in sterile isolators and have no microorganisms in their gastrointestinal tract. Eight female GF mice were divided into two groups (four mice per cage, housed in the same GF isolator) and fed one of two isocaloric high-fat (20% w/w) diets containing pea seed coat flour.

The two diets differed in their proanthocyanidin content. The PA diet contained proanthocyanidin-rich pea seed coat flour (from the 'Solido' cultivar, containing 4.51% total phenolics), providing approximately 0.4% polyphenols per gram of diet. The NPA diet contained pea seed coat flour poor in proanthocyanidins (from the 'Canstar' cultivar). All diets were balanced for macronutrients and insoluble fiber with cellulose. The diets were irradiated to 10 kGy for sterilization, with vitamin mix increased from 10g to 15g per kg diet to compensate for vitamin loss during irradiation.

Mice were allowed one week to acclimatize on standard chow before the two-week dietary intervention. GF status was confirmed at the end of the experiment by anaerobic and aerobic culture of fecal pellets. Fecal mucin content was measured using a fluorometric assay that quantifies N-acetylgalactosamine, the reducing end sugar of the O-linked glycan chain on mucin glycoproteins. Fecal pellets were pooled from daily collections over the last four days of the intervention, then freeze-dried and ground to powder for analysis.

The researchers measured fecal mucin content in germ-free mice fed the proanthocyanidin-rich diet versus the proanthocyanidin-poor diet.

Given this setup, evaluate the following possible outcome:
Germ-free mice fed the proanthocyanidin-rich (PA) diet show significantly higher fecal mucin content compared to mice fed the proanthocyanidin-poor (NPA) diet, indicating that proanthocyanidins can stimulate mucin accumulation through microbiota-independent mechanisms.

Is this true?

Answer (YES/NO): YES